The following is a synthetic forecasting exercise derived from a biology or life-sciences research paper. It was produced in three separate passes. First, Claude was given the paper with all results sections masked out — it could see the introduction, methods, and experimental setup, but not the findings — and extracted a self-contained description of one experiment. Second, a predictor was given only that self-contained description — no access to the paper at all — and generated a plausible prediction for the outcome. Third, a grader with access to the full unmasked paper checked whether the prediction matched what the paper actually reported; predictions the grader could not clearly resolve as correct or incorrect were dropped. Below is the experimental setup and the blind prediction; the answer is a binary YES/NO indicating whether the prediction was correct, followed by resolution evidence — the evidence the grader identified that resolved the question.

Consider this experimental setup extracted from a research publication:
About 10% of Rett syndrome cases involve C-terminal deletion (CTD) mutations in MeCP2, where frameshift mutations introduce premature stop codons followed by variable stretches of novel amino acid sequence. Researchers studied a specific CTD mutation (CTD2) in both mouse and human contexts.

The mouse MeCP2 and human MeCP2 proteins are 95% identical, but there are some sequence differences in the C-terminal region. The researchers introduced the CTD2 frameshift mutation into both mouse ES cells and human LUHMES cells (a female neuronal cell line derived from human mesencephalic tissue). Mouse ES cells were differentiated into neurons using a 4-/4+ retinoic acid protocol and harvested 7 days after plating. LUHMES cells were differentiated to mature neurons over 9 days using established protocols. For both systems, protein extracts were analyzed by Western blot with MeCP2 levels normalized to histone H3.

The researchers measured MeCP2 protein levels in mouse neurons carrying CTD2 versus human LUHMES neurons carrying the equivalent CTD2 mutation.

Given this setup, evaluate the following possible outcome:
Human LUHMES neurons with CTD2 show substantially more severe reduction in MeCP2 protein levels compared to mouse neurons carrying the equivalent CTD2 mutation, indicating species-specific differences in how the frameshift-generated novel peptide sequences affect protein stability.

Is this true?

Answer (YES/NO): YES